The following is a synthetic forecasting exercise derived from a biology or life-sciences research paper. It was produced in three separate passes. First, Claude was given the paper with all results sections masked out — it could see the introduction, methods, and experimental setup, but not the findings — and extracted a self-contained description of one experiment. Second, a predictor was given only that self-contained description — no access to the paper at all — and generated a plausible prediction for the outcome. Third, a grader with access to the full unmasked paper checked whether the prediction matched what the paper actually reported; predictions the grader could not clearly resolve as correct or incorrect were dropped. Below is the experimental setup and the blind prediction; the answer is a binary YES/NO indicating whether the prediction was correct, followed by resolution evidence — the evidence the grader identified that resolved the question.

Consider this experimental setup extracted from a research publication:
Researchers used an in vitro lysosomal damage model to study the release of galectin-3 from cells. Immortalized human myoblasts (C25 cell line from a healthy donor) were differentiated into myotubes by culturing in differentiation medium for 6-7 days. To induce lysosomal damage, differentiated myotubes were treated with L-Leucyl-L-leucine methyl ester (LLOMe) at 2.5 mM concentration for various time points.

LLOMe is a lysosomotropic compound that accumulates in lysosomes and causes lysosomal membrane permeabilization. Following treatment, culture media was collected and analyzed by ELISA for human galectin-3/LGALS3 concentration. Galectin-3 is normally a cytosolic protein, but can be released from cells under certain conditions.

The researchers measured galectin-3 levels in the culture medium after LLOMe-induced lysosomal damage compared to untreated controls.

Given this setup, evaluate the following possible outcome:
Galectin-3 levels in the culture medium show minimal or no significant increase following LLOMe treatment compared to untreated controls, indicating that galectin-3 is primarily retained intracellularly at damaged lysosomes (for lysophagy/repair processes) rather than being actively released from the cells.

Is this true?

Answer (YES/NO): NO